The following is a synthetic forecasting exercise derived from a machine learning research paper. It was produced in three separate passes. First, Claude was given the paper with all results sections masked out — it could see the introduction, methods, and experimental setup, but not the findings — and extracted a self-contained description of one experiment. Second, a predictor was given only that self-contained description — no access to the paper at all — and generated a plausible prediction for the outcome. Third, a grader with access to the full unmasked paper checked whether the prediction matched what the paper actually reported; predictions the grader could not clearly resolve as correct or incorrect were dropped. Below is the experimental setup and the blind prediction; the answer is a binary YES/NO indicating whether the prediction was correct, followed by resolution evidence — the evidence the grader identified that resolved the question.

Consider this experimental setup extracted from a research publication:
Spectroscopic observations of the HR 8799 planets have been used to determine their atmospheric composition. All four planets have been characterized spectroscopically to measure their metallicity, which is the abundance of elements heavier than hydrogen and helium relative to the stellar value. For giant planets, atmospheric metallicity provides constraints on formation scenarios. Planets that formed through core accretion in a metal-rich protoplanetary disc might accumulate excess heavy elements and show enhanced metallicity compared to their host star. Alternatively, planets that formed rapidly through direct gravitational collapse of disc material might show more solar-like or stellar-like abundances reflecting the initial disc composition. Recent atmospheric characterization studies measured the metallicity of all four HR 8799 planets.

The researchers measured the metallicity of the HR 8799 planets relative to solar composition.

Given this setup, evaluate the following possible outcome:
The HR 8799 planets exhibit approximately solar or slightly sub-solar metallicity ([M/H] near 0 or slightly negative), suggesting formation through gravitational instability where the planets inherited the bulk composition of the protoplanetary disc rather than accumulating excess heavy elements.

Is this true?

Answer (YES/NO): NO